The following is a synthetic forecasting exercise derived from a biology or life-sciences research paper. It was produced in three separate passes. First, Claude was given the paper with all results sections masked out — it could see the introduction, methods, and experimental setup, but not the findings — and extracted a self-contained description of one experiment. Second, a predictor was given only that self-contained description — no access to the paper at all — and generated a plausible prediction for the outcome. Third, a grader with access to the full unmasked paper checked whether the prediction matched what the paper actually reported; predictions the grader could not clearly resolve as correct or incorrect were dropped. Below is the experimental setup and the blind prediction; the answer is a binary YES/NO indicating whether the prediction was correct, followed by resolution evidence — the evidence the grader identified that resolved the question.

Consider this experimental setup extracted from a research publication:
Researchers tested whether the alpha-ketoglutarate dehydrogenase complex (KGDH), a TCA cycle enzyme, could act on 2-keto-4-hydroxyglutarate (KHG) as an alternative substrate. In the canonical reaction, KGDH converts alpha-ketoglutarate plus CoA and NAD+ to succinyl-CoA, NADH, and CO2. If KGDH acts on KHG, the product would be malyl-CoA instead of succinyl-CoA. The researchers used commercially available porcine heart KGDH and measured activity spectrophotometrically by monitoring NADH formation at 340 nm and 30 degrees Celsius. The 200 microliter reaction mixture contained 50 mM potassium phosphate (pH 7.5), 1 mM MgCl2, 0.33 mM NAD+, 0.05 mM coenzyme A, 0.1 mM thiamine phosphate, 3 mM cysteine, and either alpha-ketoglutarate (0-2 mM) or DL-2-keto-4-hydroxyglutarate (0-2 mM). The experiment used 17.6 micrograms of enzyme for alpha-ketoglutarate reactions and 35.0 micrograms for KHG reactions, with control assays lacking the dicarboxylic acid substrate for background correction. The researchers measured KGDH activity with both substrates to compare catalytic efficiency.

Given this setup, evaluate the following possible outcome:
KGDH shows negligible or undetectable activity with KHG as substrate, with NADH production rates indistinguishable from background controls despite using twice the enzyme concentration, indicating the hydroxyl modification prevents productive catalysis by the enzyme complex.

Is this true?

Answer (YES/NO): NO